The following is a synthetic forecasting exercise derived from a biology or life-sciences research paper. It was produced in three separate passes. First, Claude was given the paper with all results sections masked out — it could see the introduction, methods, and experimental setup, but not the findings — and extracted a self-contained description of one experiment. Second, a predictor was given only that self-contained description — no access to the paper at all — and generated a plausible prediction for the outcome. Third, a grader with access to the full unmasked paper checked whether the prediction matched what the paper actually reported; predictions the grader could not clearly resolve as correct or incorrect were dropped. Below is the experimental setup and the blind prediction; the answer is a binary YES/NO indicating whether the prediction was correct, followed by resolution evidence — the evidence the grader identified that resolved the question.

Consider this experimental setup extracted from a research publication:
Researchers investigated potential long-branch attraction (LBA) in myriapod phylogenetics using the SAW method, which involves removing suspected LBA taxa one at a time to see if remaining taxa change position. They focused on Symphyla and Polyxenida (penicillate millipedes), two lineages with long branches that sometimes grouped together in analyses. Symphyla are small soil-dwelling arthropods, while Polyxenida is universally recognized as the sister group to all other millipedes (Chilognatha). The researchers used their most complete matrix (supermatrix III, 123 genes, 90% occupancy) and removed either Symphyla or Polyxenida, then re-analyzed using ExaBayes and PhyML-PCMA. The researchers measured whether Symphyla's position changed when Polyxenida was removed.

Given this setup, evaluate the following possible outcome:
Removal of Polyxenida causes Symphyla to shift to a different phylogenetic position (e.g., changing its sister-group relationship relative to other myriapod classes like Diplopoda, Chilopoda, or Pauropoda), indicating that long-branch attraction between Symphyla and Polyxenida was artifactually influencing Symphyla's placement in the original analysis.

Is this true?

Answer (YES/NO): YES